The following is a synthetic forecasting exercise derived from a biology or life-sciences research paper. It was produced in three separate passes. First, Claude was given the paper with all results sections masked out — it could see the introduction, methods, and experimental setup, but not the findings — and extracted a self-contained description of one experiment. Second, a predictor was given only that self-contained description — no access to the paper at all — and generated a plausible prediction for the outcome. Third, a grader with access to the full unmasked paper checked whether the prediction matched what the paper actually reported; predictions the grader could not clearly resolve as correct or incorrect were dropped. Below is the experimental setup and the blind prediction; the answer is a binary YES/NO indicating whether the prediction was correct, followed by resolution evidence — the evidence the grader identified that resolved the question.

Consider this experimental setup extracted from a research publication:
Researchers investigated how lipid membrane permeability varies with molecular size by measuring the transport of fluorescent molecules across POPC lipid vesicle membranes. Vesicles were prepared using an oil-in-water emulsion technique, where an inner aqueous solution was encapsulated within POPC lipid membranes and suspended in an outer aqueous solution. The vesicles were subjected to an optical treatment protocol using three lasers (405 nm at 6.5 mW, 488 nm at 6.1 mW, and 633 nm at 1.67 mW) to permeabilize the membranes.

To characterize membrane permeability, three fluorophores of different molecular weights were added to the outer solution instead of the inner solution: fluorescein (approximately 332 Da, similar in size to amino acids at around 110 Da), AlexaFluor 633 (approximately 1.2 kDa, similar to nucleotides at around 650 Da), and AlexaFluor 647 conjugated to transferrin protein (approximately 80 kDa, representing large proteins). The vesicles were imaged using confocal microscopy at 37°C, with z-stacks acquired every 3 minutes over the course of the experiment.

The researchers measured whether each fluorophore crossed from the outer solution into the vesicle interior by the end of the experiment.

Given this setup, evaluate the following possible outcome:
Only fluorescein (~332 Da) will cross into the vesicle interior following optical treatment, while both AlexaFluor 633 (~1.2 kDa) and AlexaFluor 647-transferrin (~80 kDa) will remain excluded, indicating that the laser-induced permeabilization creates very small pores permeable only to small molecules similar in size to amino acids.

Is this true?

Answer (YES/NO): NO